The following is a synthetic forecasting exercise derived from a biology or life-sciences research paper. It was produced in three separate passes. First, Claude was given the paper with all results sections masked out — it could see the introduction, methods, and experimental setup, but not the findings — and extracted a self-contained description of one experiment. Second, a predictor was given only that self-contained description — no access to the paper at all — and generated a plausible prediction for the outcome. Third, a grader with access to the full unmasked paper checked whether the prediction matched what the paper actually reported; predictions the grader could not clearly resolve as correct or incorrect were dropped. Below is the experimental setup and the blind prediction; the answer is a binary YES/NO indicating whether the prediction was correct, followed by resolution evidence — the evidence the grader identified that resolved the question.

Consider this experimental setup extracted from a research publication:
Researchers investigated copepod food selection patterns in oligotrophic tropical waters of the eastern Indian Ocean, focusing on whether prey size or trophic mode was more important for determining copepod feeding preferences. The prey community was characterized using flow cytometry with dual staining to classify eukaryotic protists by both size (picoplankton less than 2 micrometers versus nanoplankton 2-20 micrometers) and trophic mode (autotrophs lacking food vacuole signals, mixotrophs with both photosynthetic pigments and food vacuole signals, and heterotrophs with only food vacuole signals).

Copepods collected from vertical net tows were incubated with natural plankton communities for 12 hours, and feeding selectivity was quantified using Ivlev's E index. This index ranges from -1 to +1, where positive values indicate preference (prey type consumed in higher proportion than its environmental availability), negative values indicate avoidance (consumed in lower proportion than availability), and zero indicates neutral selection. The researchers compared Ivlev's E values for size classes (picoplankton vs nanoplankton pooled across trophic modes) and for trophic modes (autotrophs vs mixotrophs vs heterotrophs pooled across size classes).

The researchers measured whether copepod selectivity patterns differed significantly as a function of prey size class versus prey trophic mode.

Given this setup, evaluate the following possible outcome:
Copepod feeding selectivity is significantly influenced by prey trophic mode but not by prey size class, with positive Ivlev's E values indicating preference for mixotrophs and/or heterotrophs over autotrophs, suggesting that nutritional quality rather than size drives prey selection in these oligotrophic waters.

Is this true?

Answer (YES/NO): NO